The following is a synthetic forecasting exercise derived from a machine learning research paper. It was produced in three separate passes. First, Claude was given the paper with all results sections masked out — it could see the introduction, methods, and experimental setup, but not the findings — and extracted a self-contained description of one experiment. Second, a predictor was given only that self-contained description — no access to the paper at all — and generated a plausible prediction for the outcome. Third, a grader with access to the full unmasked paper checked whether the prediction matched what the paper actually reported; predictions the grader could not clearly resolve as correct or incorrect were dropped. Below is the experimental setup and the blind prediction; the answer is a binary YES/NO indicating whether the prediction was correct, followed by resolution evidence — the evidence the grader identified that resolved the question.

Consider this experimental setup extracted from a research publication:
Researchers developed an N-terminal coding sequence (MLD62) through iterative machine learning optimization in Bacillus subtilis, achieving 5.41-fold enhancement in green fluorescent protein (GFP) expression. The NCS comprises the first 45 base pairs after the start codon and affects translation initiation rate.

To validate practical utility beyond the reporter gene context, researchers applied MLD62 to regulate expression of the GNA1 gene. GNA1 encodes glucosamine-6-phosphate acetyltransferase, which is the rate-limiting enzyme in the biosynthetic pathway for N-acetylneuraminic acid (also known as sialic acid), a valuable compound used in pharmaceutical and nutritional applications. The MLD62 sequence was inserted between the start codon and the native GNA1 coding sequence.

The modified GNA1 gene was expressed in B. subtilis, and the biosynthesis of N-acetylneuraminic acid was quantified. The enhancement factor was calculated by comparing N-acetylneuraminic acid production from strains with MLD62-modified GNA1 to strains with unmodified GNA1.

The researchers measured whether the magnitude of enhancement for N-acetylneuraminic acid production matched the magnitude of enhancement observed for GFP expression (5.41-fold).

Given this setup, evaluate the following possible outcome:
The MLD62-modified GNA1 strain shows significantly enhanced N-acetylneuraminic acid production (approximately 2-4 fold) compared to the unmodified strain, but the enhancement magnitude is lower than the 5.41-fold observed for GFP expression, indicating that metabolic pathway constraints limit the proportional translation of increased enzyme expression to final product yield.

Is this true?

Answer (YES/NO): NO